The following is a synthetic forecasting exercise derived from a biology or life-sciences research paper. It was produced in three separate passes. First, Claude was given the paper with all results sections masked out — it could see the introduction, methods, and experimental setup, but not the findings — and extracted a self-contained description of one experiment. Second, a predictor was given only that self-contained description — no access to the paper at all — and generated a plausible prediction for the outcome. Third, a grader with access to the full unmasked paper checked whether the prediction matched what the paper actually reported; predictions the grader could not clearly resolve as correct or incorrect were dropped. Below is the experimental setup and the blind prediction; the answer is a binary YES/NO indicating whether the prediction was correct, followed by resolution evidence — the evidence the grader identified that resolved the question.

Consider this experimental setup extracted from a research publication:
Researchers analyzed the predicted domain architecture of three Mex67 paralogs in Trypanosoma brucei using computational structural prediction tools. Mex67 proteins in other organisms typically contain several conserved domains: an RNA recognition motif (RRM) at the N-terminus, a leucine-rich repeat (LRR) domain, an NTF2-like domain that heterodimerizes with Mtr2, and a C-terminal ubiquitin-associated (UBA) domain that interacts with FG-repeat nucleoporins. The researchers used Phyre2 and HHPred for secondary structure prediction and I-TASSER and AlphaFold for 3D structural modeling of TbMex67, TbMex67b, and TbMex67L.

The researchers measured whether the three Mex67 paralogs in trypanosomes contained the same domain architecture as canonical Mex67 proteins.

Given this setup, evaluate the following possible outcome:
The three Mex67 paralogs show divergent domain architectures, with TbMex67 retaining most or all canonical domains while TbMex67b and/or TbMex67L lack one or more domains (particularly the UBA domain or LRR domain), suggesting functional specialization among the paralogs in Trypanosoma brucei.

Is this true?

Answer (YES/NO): NO